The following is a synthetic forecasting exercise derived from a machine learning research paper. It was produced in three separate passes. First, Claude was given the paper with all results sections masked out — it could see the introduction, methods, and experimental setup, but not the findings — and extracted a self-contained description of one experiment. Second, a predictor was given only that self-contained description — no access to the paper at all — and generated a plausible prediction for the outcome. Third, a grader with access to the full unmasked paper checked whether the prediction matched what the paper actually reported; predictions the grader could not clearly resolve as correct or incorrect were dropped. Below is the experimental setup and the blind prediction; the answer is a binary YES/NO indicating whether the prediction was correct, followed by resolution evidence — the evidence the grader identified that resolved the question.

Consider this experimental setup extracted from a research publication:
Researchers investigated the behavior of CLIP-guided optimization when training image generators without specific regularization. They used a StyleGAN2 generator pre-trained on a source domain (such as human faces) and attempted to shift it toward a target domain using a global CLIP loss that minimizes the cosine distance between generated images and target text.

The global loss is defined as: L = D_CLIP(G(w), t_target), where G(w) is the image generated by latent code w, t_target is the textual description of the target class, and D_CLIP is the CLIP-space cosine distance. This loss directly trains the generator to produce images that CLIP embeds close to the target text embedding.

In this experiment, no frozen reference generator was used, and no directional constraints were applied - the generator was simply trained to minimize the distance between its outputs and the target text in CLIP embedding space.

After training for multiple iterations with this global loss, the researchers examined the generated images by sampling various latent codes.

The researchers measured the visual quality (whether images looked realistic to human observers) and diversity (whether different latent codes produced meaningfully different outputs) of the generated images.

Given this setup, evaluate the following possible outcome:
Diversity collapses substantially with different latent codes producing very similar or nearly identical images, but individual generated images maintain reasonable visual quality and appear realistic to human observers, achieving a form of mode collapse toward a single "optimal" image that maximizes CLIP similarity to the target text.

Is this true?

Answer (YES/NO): NO